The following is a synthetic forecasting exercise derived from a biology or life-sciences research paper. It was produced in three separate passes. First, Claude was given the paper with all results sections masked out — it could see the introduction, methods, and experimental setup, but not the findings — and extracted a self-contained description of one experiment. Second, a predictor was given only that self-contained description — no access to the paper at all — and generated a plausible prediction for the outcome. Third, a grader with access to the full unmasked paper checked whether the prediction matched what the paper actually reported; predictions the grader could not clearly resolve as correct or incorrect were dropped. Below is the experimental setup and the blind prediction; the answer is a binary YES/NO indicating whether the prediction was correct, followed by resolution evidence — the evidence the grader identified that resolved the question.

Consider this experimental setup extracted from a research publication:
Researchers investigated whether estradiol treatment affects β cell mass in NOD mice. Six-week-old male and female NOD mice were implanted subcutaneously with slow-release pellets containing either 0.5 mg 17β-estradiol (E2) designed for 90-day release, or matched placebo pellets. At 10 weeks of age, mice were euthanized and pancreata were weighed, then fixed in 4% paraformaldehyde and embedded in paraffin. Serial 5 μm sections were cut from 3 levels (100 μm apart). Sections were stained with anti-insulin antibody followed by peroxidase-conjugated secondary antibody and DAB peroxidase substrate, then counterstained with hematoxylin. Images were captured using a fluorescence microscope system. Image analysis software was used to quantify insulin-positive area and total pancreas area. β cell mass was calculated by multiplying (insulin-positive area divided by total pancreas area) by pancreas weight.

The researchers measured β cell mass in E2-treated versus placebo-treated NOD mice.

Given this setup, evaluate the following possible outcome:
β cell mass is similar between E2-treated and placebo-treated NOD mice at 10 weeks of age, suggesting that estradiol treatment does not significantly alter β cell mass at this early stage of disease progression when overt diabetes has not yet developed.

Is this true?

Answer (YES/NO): YES